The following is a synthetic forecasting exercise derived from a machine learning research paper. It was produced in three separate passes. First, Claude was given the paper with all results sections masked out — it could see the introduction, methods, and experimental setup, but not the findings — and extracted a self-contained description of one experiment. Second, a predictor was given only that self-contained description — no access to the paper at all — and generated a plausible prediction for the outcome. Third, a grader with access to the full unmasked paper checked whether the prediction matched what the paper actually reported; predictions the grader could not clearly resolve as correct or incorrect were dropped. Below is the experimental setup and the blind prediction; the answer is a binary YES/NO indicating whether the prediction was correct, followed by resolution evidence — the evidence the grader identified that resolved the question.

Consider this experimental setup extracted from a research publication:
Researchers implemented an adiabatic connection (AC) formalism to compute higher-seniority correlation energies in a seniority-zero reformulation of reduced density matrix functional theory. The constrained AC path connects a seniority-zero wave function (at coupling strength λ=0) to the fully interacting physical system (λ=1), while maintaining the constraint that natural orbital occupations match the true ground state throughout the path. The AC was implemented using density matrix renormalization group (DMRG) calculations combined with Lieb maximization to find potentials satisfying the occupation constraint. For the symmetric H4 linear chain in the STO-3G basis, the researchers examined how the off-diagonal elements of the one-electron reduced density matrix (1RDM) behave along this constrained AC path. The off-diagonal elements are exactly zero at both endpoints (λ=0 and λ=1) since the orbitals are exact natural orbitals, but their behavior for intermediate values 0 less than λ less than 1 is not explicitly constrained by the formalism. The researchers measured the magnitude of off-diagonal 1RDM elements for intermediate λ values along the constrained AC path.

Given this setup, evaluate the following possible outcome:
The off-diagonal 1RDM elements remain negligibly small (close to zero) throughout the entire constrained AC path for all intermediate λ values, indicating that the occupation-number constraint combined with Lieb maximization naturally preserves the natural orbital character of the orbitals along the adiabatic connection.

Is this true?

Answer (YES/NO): YES